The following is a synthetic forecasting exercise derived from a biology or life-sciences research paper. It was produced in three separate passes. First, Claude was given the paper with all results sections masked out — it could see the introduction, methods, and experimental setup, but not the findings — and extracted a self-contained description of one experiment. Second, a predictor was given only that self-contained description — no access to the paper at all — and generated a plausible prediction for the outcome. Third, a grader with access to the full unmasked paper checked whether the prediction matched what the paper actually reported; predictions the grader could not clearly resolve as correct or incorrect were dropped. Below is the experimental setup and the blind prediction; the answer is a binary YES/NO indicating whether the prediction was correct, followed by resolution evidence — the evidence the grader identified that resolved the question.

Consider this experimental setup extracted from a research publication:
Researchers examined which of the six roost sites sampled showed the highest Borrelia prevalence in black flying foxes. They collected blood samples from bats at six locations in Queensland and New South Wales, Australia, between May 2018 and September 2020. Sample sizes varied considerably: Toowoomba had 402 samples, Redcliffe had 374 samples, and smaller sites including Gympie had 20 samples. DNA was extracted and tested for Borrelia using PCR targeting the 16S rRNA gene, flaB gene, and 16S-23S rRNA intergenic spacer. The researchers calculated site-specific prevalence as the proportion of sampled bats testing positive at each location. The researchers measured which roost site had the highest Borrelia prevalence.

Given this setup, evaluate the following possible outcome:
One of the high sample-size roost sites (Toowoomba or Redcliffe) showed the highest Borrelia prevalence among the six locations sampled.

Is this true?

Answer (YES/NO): NO